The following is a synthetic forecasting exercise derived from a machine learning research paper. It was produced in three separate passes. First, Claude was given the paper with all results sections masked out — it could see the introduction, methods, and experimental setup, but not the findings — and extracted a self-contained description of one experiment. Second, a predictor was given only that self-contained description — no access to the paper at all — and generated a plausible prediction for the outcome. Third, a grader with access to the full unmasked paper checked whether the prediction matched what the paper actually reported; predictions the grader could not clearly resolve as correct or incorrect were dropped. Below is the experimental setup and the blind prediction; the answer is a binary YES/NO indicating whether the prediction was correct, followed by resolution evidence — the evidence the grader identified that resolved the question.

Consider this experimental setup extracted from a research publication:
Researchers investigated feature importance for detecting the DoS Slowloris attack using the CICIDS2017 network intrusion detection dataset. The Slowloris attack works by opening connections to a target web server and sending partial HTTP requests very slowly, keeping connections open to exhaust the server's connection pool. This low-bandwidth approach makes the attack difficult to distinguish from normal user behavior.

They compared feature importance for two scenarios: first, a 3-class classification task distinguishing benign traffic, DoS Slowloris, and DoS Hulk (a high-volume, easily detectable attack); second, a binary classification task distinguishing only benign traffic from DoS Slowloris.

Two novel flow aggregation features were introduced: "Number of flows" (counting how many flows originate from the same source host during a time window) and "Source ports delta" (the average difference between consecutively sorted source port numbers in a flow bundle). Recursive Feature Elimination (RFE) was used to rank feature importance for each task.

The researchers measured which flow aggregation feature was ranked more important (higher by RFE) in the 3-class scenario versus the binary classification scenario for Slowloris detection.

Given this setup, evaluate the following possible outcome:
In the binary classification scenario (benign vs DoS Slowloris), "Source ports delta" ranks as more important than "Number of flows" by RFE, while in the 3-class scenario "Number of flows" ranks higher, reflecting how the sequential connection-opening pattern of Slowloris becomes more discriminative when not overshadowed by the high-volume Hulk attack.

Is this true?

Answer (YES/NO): YES